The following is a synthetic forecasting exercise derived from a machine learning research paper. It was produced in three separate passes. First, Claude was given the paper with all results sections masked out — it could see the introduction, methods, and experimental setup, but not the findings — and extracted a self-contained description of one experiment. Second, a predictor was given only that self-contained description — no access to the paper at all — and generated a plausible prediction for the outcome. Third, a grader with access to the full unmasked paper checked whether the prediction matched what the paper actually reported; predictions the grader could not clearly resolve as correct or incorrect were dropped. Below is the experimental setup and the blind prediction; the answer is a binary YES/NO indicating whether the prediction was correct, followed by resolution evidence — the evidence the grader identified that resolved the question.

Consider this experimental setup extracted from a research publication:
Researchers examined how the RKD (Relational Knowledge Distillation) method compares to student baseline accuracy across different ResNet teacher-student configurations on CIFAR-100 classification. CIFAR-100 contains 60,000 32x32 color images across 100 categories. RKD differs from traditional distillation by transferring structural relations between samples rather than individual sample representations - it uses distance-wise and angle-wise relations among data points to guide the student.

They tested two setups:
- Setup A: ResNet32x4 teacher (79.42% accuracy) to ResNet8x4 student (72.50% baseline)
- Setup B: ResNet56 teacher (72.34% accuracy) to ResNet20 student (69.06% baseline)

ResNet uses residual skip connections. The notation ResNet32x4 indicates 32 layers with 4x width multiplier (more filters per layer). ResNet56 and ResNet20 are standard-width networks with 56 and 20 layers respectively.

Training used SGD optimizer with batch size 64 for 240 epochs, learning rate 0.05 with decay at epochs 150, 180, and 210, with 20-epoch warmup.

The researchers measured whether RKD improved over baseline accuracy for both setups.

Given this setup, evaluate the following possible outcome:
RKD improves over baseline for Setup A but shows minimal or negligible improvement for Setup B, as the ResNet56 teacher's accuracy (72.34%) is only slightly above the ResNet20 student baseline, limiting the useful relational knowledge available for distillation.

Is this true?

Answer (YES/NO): NO